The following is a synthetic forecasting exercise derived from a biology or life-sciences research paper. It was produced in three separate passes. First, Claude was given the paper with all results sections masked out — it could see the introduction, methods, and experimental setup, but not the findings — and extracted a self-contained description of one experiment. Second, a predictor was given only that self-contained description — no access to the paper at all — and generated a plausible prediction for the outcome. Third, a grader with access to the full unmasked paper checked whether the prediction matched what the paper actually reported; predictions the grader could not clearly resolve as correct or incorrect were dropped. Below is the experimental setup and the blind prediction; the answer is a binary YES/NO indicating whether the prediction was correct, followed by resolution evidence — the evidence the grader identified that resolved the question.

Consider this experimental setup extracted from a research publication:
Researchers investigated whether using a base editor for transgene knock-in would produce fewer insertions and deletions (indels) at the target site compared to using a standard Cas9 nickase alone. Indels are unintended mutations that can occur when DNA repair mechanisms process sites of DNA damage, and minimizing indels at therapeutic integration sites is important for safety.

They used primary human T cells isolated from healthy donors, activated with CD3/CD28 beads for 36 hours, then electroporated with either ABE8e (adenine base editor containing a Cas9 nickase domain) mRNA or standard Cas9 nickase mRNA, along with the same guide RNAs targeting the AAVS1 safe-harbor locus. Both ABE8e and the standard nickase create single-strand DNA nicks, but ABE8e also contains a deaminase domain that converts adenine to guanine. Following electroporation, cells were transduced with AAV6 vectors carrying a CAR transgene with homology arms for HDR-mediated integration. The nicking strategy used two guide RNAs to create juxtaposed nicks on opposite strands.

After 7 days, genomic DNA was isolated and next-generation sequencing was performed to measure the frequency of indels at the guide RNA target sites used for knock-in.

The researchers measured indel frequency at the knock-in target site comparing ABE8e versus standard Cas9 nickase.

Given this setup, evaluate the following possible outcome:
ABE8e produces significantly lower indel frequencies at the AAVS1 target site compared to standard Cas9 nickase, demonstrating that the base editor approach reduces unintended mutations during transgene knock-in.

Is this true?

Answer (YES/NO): YES